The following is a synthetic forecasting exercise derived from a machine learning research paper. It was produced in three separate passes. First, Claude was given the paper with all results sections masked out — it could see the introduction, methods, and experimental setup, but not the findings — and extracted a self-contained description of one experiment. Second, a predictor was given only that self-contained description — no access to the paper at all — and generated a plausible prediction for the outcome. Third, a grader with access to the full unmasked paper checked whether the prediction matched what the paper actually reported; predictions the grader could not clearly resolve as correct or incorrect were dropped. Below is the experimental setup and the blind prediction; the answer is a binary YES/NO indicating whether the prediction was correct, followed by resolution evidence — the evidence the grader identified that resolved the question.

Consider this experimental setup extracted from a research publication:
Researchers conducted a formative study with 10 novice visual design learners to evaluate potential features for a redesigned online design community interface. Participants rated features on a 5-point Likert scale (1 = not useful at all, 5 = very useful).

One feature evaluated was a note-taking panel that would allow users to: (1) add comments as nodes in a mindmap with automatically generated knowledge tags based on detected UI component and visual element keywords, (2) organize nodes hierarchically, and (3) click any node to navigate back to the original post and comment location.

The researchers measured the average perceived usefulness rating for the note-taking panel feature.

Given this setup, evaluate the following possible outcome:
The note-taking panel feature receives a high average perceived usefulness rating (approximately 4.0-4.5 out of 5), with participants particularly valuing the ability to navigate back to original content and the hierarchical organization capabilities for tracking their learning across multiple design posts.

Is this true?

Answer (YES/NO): YES